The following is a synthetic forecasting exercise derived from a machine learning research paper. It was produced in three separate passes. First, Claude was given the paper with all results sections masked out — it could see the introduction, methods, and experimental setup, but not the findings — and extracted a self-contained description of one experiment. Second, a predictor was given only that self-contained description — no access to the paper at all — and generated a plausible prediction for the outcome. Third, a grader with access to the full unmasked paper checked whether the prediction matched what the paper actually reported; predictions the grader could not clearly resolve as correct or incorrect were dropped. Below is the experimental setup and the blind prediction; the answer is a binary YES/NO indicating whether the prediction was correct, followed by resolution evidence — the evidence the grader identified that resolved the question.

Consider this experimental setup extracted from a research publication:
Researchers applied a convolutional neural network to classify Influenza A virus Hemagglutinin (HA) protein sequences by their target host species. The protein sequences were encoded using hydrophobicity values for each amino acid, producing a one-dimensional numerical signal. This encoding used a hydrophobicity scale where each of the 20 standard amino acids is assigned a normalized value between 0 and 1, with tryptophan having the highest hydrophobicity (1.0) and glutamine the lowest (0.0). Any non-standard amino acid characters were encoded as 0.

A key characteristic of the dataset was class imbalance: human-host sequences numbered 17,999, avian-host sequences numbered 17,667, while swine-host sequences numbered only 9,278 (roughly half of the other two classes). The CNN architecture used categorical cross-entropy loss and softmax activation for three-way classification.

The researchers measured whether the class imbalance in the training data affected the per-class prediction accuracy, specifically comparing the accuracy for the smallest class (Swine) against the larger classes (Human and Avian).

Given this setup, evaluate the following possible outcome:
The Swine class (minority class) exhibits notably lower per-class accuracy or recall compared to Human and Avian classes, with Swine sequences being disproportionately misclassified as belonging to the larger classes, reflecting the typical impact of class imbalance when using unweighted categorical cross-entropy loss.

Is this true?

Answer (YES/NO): NO